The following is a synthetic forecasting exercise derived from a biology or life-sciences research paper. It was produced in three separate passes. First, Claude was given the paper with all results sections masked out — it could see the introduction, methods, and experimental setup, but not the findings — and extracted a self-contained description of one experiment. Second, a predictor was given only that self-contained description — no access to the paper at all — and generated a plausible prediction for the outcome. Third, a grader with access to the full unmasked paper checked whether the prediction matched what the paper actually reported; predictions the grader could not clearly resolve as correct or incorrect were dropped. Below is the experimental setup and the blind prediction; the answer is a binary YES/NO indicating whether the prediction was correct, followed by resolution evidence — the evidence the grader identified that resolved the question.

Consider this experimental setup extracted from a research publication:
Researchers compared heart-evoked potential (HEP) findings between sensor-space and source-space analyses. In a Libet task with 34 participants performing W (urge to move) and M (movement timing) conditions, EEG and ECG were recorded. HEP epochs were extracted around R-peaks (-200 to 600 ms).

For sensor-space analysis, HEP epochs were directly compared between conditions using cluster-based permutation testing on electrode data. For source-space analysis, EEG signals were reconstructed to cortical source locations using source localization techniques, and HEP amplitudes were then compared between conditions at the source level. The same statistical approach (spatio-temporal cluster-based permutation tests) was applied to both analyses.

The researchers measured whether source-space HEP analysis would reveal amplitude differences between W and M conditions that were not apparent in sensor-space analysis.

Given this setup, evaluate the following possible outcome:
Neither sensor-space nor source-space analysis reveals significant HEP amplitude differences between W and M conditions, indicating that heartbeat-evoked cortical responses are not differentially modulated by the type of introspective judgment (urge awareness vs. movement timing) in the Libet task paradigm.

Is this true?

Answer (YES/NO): YES